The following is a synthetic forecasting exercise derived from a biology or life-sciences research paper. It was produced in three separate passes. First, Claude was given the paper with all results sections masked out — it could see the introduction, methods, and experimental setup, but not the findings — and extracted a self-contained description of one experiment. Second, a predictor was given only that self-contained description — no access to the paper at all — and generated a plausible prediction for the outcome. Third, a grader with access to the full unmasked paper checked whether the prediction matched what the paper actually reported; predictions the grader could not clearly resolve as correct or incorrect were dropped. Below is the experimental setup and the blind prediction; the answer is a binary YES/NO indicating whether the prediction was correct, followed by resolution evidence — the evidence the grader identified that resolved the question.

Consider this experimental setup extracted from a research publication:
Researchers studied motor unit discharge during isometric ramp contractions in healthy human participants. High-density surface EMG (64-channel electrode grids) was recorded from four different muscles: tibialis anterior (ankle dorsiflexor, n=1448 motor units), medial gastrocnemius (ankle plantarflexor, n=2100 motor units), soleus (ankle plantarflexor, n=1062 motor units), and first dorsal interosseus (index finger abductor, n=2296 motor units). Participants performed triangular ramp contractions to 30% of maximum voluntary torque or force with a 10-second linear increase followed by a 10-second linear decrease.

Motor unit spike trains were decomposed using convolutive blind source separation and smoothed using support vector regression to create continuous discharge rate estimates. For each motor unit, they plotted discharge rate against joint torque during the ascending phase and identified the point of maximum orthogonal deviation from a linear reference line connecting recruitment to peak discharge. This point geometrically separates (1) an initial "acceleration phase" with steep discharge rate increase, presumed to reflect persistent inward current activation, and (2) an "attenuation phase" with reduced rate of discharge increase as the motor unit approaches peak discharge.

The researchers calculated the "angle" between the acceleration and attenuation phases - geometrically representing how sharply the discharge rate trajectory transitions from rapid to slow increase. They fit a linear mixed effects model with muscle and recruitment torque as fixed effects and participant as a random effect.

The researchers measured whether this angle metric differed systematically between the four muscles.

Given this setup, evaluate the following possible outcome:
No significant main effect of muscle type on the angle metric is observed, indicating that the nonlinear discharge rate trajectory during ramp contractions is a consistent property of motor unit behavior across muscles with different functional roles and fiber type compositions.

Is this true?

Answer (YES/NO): NO